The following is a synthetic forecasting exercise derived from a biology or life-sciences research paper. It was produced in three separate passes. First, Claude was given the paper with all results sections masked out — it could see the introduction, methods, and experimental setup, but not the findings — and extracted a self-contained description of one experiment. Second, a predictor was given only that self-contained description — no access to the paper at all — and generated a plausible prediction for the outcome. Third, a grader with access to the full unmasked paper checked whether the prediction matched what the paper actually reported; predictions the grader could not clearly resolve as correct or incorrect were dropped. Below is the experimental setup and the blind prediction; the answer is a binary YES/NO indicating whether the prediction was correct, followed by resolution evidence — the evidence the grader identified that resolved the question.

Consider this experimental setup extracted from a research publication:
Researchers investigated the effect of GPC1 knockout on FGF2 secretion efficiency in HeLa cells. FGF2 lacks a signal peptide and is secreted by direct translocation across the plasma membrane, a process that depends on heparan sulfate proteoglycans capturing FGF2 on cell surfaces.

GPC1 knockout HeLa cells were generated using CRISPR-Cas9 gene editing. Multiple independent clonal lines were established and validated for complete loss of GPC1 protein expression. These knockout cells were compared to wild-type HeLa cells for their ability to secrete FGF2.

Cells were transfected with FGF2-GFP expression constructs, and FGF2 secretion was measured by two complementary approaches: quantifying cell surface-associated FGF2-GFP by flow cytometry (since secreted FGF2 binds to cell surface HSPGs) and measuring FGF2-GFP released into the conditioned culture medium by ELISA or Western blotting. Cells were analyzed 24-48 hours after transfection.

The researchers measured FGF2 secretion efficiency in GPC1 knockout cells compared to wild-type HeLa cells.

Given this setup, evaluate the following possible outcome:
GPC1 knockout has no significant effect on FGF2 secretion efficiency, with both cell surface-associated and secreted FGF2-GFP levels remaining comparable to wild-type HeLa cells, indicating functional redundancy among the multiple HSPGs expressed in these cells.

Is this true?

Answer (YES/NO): NO